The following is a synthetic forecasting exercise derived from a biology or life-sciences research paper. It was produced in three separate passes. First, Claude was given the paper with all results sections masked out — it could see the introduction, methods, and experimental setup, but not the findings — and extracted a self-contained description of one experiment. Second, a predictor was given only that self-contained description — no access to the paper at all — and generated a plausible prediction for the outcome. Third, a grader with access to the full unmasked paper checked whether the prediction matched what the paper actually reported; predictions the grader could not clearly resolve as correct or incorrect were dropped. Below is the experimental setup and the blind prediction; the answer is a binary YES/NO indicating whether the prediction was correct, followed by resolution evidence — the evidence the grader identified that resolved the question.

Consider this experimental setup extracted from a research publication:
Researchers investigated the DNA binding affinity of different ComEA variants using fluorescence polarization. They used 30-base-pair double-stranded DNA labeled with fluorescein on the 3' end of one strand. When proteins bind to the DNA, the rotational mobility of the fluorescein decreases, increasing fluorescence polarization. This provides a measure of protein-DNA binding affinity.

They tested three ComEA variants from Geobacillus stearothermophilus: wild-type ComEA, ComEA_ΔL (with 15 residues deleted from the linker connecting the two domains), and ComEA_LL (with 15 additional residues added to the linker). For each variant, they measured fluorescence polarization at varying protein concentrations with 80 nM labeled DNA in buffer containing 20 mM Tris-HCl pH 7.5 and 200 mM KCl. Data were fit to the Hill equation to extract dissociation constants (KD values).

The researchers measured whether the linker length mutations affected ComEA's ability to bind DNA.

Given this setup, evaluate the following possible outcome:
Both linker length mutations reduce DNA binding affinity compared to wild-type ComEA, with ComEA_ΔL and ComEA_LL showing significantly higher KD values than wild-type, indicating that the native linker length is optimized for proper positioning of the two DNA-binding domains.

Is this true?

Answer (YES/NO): NO